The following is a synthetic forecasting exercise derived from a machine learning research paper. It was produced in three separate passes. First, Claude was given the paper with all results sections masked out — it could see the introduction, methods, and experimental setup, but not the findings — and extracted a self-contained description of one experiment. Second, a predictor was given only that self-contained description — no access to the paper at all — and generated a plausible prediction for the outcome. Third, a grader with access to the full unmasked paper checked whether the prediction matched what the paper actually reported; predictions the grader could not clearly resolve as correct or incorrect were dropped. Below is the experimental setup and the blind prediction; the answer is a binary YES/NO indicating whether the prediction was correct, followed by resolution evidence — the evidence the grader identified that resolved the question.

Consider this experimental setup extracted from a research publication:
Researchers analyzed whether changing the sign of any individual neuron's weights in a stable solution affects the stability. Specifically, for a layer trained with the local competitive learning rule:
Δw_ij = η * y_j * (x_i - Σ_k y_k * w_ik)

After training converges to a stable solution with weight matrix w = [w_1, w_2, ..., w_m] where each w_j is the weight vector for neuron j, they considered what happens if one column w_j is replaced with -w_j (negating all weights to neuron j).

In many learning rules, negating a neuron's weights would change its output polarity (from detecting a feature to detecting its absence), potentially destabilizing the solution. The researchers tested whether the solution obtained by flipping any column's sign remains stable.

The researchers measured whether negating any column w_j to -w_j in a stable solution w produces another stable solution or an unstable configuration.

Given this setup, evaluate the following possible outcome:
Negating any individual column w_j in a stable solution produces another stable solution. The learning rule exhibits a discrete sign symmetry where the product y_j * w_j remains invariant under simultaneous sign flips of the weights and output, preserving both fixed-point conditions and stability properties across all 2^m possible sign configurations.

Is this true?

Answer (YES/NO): YES